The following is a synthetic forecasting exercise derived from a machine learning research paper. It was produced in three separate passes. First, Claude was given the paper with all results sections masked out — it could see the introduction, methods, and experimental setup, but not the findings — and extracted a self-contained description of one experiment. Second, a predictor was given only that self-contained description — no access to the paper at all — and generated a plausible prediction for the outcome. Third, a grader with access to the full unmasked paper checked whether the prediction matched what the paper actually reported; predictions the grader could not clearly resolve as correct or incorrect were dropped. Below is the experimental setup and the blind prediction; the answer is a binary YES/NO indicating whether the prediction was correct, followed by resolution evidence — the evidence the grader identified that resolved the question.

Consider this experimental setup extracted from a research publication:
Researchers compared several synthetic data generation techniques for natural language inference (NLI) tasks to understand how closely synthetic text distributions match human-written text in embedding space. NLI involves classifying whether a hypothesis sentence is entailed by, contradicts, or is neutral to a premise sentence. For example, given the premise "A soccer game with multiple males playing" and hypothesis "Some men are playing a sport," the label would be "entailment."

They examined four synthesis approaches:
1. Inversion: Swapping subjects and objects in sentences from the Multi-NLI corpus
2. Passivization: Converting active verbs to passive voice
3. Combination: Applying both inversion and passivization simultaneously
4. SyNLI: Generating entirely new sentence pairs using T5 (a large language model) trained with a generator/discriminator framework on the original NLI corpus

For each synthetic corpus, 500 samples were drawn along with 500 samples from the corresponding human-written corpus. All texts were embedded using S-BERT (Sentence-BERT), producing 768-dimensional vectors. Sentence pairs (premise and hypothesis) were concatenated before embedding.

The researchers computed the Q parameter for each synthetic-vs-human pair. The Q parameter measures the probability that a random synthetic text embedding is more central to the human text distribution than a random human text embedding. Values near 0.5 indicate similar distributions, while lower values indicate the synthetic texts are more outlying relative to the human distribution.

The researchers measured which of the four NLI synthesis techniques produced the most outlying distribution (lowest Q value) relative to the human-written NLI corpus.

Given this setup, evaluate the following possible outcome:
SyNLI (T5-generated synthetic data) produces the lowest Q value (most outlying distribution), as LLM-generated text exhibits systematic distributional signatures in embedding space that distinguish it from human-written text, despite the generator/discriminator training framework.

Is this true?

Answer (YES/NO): YES